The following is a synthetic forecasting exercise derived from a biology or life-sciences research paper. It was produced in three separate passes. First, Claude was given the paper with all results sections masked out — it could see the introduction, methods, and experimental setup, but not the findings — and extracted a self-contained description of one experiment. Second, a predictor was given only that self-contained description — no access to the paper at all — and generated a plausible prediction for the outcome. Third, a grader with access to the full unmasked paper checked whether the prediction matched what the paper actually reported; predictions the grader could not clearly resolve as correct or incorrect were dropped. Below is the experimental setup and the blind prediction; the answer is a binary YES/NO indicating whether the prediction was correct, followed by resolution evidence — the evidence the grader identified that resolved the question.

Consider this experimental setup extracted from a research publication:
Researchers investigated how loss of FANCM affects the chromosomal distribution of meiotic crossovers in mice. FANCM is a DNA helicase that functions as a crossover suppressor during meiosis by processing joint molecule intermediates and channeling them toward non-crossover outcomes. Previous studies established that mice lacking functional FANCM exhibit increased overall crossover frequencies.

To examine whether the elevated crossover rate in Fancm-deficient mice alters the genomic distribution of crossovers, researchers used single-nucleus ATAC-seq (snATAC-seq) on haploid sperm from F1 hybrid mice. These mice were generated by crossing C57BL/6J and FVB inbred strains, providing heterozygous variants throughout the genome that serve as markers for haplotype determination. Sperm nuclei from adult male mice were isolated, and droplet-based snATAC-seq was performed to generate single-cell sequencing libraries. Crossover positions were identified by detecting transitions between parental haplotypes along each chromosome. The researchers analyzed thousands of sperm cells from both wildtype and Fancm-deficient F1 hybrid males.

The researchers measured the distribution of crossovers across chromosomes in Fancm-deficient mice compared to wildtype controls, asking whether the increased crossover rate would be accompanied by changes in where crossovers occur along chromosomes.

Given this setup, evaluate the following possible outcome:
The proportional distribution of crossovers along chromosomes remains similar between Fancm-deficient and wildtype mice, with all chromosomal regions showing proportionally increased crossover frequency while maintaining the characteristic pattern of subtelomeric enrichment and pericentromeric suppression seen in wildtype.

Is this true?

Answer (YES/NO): YES